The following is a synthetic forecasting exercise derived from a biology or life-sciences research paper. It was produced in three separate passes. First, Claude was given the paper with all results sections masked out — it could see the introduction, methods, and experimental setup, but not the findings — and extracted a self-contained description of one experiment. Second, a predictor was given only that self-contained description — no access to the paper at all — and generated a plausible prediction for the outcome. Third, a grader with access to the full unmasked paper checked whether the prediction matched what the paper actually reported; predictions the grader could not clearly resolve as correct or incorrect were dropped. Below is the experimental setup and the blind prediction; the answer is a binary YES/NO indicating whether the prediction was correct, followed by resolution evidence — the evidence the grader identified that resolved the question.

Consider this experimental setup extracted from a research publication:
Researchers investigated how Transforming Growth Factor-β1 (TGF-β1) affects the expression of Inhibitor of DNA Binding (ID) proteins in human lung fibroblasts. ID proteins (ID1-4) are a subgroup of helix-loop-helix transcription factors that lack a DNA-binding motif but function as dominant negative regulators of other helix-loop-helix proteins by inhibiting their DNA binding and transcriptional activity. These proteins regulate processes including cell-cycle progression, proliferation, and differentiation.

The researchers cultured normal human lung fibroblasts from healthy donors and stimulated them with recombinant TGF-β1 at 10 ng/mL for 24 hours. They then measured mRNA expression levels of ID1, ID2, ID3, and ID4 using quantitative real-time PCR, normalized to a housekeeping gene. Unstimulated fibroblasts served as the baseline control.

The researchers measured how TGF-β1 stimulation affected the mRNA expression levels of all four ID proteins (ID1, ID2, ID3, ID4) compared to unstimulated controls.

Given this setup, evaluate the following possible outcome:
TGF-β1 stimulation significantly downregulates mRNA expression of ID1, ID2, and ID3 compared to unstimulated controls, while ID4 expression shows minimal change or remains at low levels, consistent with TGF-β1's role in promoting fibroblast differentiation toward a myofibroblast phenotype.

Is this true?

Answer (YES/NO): NO